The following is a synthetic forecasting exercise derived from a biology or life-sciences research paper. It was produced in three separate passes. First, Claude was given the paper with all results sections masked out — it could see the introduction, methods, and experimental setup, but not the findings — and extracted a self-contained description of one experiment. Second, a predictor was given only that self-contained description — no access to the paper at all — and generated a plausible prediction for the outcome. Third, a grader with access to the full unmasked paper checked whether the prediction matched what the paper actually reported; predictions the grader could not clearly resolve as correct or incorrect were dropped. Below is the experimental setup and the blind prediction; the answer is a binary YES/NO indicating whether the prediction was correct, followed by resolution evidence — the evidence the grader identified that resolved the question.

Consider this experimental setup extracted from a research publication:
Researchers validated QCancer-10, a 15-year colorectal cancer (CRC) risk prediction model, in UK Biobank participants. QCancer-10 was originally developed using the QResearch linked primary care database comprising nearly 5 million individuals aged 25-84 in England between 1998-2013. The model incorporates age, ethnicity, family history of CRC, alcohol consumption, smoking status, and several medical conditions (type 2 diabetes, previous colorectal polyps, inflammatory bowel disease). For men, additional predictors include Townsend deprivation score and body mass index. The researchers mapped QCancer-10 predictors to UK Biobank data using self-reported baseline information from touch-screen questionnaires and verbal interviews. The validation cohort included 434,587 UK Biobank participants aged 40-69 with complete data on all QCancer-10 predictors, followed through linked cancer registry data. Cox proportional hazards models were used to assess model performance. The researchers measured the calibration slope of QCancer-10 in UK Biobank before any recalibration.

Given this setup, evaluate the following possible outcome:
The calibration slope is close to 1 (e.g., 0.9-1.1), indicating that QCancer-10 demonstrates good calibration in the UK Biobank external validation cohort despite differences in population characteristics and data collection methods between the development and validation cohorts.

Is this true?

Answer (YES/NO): NO